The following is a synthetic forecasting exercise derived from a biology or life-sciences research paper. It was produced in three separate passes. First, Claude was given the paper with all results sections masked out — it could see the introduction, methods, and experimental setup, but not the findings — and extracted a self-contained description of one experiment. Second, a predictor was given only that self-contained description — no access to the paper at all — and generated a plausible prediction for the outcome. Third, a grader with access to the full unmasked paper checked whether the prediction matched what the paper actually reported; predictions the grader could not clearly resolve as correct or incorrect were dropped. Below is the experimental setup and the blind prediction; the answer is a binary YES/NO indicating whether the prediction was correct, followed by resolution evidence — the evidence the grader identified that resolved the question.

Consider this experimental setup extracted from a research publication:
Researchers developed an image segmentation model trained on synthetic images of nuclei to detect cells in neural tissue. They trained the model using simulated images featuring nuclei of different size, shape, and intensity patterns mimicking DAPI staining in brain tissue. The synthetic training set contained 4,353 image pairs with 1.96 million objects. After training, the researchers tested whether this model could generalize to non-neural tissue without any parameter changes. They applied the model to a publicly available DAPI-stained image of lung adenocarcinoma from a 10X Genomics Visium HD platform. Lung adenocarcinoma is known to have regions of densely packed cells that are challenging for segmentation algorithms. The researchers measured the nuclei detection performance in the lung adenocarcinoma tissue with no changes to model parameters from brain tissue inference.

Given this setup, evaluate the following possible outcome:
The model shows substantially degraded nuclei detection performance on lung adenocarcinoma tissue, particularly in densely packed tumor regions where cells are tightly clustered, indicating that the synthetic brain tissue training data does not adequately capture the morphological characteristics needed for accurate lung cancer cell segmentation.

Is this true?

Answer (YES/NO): NO